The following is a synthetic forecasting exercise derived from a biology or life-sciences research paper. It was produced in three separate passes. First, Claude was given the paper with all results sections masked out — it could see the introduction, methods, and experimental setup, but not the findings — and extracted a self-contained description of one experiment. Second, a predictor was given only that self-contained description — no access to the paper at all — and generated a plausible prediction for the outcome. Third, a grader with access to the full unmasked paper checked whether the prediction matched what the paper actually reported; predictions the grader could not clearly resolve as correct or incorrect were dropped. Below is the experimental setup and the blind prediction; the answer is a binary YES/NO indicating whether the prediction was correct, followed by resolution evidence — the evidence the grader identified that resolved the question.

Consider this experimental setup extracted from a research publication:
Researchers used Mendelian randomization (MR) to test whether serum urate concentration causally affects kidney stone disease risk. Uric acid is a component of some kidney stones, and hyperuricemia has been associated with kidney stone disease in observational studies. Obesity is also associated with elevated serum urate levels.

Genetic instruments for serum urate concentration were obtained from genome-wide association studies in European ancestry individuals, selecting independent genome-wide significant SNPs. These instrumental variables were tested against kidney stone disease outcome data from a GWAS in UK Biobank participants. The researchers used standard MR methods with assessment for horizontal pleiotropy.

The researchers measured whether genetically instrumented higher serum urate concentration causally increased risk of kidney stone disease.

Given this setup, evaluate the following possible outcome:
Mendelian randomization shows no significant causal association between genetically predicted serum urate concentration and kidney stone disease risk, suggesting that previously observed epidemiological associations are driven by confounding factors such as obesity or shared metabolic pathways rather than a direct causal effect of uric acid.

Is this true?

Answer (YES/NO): YES